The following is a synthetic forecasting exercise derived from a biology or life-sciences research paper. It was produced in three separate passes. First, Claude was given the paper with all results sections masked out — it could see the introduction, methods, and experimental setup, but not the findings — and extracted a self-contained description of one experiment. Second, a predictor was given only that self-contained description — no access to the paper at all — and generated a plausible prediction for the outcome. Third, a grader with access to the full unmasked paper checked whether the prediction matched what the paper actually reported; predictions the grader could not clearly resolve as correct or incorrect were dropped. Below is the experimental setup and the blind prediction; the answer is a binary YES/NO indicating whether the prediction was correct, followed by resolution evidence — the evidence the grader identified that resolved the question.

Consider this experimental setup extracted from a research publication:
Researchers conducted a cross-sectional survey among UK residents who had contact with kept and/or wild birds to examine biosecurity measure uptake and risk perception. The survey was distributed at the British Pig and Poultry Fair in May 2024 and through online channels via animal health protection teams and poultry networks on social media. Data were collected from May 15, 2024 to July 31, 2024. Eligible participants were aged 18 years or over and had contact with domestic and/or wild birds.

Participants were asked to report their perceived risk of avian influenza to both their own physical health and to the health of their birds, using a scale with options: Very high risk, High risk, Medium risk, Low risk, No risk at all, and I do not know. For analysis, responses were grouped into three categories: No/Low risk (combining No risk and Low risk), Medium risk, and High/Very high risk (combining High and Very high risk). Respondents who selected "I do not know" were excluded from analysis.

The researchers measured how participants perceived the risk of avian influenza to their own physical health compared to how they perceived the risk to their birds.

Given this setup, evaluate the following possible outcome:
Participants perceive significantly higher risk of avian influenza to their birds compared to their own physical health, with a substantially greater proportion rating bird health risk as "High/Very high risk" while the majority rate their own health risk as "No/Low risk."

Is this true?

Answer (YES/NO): YES